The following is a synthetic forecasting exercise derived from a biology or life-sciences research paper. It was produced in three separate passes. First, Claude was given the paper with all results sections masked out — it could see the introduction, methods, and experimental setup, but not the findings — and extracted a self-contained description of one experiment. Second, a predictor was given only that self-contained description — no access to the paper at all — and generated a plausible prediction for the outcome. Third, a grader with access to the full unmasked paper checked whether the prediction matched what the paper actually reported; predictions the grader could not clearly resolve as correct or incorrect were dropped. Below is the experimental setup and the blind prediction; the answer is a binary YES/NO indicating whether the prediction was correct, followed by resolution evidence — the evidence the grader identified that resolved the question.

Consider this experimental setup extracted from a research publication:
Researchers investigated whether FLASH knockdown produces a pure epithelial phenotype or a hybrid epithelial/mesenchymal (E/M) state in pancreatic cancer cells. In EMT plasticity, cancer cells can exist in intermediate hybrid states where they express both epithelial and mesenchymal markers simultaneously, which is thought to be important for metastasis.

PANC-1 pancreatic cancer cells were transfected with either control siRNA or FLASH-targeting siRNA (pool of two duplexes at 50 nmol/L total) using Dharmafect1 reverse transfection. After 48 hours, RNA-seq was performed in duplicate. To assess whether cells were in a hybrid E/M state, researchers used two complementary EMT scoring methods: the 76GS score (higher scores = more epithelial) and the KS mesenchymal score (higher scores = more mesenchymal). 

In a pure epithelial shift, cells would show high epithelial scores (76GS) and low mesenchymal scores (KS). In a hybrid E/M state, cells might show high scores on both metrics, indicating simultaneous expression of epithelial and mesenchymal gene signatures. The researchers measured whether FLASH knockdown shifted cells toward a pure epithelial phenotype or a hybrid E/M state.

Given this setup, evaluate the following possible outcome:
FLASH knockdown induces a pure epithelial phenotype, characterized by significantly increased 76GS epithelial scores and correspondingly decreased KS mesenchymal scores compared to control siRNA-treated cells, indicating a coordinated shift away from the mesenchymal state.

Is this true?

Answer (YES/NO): NO